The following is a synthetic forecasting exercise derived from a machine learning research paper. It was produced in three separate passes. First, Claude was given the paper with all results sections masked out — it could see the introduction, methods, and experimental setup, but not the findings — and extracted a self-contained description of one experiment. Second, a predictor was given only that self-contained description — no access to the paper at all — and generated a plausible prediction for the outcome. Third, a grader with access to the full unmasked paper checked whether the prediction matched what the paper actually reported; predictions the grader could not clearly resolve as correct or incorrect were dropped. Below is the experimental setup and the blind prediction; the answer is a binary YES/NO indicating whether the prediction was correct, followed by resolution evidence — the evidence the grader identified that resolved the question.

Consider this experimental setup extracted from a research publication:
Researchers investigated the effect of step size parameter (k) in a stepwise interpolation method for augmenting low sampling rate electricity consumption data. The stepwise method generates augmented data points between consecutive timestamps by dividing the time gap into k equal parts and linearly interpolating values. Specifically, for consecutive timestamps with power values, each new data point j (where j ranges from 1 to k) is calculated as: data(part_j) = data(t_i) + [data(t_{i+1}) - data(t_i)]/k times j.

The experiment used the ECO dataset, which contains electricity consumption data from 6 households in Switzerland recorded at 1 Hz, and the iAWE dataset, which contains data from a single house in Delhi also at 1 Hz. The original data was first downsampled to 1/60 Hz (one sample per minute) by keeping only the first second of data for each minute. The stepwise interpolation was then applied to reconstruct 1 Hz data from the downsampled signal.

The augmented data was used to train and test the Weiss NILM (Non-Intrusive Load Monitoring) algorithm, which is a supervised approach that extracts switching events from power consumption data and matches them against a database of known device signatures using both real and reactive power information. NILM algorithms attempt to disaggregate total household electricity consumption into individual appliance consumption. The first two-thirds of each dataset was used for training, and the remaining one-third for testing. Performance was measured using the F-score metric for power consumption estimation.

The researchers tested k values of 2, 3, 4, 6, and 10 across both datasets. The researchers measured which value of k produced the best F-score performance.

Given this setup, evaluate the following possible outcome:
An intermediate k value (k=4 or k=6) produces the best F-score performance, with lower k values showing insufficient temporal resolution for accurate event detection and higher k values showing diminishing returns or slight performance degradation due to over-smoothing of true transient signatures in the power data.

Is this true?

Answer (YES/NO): YES